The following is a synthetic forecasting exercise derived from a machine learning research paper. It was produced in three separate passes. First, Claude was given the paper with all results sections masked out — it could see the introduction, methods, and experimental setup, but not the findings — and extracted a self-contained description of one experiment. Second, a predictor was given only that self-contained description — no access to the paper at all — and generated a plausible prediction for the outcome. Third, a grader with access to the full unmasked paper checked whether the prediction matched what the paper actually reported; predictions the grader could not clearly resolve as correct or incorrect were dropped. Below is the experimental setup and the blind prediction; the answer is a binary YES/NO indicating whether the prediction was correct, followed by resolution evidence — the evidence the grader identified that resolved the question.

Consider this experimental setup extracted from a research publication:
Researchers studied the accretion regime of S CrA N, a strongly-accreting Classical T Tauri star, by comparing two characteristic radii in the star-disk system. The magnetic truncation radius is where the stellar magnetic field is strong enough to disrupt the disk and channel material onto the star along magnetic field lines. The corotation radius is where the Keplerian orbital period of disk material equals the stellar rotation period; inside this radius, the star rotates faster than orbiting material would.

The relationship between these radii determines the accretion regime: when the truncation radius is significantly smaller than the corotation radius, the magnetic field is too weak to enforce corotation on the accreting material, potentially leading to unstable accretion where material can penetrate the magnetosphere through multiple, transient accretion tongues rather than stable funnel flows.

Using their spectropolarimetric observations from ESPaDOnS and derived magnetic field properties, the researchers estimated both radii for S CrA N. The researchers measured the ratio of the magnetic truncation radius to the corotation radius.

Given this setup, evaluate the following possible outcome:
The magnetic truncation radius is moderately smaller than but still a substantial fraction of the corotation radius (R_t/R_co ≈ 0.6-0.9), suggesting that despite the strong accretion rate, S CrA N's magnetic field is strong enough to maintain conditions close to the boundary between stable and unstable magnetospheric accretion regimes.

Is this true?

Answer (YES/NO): NO